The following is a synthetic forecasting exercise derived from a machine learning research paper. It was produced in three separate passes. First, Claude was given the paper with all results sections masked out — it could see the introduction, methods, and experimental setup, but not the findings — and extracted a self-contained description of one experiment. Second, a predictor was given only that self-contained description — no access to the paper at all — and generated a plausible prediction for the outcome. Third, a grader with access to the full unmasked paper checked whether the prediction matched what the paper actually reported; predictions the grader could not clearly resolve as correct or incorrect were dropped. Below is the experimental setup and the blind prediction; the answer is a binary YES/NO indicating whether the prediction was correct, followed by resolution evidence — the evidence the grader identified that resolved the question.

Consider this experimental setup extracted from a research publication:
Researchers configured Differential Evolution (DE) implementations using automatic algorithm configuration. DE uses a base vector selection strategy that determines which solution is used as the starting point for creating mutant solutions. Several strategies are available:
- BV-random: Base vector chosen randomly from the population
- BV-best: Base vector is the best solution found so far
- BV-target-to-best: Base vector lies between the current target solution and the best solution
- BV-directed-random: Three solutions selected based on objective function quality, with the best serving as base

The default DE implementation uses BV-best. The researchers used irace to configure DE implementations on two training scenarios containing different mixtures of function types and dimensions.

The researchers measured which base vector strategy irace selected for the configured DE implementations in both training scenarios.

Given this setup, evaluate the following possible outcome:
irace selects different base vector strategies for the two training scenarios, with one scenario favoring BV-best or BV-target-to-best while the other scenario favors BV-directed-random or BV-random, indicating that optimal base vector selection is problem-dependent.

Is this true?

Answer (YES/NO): NO